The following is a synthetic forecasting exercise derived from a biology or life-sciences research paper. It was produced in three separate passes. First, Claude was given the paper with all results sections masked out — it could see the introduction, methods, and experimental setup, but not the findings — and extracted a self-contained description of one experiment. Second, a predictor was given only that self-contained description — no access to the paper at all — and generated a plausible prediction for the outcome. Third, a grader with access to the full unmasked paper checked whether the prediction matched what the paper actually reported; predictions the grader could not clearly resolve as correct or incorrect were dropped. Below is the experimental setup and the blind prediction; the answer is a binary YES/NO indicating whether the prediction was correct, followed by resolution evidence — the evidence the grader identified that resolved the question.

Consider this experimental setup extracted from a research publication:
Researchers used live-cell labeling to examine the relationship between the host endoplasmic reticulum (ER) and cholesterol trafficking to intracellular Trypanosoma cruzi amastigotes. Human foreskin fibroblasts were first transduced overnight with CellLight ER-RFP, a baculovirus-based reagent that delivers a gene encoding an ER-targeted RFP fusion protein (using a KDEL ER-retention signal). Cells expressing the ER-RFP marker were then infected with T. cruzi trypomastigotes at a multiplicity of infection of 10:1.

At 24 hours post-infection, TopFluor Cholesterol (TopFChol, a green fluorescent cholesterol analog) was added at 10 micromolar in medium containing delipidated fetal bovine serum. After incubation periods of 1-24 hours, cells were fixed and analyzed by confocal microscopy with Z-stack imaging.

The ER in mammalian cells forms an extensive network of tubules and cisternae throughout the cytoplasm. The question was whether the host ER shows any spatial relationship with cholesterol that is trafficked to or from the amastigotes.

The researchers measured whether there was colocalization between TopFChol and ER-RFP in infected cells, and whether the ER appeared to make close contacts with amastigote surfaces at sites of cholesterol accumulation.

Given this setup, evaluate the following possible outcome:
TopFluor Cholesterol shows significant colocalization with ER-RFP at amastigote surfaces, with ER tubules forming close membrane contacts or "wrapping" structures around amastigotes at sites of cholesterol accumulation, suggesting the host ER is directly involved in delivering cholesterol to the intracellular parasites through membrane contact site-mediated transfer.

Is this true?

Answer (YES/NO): YES